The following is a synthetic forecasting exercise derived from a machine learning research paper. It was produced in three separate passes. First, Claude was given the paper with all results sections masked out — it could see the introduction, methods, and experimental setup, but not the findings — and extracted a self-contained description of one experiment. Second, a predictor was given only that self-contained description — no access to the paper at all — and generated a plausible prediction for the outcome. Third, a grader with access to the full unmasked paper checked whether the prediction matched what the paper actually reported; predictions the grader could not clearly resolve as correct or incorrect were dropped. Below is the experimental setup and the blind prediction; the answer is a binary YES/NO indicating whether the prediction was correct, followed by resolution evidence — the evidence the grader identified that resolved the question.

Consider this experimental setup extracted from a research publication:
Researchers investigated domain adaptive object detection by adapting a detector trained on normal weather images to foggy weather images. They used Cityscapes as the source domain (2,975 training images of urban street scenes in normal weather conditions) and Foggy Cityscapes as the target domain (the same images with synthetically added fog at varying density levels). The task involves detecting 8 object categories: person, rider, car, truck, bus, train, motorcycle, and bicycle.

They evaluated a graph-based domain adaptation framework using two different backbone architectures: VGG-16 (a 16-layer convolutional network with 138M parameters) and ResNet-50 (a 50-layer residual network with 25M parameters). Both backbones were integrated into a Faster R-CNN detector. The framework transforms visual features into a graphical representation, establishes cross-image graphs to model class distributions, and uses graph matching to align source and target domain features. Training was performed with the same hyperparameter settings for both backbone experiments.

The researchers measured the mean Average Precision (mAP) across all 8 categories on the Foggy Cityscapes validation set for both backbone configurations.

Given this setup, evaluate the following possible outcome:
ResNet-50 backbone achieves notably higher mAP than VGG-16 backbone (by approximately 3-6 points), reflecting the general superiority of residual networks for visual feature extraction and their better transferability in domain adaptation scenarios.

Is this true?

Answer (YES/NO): NO